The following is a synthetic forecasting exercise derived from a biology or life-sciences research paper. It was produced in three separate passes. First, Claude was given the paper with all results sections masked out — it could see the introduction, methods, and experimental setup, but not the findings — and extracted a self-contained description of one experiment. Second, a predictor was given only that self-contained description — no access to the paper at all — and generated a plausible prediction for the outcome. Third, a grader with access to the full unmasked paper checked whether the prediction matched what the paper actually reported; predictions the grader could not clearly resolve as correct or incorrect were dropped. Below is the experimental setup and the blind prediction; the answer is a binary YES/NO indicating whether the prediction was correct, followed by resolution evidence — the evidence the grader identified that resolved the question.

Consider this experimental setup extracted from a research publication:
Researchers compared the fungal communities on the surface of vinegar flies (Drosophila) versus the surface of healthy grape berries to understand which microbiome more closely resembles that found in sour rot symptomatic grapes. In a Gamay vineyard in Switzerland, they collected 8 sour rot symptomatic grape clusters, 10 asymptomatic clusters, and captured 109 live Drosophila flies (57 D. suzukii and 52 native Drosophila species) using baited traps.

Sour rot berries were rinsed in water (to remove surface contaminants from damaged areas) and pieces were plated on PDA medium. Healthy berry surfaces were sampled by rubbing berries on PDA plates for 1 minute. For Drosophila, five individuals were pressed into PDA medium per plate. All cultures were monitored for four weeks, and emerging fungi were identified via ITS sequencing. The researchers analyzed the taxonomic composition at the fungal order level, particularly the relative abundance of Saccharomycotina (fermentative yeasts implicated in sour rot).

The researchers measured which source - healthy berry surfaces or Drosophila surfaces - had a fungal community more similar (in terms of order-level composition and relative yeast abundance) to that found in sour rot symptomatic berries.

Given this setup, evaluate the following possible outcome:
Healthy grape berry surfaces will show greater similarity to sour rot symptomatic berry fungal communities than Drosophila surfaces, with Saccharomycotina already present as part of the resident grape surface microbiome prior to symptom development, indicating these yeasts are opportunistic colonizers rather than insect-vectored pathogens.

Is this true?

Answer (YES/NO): NO